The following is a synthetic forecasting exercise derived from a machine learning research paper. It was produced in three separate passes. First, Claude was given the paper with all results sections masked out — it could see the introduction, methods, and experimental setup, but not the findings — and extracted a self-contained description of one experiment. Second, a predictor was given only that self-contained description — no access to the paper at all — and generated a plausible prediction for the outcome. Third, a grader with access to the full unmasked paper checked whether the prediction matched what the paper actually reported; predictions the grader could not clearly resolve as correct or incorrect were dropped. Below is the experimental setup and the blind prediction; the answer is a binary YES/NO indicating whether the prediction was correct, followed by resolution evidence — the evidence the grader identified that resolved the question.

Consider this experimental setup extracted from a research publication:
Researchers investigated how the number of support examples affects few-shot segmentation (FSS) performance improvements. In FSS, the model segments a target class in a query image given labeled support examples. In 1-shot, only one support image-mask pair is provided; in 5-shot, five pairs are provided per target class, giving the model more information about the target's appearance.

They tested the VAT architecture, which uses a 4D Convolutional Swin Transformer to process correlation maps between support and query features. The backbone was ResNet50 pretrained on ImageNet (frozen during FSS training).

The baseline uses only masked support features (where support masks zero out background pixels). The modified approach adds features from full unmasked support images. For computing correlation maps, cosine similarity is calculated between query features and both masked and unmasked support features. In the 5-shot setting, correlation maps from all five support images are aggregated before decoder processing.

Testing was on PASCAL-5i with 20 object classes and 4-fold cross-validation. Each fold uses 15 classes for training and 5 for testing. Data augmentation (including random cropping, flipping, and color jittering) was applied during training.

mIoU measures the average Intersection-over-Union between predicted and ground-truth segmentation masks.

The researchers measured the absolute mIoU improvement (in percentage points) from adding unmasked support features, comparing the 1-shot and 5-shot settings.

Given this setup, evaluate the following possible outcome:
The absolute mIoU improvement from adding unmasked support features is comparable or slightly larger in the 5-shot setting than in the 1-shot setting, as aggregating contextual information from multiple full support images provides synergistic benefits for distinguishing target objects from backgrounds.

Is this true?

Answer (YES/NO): NO